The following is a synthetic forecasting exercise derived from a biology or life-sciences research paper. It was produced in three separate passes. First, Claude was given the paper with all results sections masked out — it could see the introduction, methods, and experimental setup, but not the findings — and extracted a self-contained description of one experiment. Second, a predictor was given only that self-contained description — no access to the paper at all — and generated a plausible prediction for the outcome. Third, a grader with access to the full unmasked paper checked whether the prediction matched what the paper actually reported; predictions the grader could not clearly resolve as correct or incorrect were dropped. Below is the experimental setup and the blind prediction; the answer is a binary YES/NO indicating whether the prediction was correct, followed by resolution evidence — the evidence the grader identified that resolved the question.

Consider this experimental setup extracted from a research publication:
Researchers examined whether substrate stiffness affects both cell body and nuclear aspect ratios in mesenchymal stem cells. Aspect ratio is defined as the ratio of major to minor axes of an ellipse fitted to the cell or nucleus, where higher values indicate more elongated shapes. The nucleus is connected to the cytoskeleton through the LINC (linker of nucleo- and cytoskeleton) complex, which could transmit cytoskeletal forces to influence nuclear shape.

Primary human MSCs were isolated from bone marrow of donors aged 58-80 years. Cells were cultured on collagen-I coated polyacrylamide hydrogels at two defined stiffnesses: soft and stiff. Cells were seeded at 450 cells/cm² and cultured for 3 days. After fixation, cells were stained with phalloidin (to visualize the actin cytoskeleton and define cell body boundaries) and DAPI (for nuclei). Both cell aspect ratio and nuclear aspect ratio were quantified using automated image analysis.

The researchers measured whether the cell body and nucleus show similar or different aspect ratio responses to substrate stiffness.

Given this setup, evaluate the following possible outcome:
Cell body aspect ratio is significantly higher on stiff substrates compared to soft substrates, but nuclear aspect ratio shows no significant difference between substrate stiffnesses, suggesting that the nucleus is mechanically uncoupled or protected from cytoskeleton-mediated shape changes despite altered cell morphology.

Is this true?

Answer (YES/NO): NO